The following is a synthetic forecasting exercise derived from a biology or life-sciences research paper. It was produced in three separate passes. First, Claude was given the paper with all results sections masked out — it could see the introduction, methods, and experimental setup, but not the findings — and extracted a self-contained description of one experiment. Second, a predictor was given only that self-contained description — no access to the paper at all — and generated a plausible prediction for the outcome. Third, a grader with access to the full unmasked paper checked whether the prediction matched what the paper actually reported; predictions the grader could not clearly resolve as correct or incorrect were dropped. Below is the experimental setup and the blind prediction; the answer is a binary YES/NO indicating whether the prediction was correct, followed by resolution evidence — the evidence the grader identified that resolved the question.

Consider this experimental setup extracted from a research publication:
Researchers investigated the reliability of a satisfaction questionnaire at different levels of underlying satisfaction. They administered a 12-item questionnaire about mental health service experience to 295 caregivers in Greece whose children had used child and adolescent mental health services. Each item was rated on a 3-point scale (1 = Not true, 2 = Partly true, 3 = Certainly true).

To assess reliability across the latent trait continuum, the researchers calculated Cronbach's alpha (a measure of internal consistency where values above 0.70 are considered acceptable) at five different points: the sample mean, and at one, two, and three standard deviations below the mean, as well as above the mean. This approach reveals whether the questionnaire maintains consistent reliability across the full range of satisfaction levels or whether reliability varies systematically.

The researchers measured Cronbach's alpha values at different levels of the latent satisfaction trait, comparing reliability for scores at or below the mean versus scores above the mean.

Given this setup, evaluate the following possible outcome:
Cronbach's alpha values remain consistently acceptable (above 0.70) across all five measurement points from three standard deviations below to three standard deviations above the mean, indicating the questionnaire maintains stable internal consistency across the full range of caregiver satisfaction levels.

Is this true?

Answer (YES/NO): NO